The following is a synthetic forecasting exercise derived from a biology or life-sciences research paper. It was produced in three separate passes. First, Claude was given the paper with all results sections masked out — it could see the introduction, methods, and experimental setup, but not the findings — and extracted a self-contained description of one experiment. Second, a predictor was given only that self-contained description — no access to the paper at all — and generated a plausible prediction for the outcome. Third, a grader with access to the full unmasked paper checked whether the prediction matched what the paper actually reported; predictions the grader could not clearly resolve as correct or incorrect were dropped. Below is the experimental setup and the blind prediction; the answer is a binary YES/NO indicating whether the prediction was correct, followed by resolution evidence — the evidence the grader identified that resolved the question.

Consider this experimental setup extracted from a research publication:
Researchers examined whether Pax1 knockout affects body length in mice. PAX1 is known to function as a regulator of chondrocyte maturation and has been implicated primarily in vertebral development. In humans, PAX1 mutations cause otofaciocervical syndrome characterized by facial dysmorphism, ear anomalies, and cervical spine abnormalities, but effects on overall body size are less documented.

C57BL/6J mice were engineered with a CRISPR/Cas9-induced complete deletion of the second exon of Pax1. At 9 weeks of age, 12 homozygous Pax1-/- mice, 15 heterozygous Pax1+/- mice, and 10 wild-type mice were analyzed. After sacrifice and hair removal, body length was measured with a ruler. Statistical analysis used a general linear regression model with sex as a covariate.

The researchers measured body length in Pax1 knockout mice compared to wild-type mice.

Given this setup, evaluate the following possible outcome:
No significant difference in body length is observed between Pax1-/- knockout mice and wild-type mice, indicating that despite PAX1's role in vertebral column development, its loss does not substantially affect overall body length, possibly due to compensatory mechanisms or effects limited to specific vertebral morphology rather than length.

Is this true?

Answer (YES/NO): YES